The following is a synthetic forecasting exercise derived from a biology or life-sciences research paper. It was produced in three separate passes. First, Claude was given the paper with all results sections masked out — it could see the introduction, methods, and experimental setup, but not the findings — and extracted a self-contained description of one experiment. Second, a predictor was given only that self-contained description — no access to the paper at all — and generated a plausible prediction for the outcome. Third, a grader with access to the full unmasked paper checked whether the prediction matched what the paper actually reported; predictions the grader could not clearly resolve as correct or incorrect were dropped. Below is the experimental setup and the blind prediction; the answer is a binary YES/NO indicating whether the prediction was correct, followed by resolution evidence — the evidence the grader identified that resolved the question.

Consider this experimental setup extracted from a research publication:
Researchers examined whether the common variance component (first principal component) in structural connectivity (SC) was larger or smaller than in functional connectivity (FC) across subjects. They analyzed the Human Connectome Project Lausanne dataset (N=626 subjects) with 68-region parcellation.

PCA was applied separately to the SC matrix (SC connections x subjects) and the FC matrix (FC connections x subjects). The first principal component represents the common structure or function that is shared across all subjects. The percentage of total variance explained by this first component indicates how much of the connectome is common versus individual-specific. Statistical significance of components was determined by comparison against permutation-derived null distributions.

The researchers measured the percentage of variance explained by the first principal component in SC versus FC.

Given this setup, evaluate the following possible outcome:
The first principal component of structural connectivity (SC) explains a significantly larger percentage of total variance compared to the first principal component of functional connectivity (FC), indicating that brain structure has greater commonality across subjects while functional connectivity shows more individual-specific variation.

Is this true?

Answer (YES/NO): YES